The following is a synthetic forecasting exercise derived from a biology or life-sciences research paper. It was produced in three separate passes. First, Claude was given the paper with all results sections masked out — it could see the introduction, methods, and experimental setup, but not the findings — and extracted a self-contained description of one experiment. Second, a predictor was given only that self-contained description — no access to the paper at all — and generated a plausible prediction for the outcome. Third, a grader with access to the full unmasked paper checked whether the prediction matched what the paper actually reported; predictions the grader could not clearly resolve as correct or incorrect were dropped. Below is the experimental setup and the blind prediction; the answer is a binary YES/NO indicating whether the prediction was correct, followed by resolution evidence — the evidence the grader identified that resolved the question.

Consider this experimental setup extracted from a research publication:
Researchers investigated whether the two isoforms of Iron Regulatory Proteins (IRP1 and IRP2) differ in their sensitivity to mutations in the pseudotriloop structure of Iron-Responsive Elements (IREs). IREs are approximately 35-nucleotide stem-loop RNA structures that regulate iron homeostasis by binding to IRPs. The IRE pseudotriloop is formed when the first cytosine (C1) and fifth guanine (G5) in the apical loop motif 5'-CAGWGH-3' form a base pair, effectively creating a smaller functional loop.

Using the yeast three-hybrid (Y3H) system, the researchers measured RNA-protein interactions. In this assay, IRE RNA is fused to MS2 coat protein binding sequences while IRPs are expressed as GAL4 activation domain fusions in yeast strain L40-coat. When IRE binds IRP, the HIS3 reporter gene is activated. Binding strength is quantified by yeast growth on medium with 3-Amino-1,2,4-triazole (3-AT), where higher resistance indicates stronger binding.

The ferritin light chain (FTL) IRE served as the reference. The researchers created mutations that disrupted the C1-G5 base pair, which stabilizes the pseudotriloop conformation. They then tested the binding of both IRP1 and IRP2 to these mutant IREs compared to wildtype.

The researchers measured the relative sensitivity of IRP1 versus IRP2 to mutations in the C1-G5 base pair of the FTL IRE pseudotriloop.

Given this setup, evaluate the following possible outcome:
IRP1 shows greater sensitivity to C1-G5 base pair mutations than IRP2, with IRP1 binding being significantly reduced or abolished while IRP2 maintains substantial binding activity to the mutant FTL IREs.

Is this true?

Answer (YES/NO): YES